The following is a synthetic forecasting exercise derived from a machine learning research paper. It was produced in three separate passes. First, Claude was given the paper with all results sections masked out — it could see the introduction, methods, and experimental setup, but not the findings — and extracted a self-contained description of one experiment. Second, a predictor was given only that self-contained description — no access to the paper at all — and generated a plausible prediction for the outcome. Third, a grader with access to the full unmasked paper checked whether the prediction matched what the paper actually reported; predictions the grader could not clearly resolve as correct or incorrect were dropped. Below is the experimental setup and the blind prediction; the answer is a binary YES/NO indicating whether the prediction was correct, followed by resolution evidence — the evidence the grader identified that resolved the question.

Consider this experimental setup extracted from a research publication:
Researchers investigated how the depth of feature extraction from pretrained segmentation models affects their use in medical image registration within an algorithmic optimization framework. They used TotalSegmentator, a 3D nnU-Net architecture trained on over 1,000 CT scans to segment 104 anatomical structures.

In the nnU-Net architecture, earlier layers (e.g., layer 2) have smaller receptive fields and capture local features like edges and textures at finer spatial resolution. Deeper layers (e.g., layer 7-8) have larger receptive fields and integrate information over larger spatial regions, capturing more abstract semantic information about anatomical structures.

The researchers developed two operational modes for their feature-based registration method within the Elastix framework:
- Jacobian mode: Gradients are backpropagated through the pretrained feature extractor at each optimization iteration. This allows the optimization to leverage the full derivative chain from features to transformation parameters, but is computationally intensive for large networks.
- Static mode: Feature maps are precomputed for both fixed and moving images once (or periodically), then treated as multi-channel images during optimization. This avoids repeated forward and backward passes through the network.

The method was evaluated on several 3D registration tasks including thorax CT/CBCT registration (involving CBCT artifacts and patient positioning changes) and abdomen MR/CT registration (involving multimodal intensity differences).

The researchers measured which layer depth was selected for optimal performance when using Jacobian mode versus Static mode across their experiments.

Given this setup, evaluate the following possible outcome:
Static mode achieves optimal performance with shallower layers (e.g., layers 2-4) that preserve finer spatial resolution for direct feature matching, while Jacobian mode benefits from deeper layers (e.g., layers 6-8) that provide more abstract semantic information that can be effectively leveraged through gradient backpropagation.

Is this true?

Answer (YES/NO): NO